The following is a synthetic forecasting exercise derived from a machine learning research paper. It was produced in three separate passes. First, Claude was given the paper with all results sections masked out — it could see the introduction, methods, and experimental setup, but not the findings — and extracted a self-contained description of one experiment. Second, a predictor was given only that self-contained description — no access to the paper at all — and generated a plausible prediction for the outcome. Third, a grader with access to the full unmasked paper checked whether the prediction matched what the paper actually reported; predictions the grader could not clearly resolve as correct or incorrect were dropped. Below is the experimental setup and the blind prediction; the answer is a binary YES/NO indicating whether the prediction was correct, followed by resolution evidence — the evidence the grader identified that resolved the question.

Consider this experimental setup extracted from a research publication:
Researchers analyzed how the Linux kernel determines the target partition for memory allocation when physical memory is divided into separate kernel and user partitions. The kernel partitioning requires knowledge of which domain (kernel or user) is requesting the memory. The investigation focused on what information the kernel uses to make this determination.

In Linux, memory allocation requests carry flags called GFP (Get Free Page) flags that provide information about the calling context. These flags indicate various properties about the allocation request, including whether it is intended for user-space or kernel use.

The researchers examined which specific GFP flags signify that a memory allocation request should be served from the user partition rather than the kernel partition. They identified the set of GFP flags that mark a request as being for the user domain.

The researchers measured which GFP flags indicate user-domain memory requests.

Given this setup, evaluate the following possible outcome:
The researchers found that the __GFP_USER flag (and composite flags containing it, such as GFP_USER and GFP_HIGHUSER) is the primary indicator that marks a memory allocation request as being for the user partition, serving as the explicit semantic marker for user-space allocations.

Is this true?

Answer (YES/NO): NO